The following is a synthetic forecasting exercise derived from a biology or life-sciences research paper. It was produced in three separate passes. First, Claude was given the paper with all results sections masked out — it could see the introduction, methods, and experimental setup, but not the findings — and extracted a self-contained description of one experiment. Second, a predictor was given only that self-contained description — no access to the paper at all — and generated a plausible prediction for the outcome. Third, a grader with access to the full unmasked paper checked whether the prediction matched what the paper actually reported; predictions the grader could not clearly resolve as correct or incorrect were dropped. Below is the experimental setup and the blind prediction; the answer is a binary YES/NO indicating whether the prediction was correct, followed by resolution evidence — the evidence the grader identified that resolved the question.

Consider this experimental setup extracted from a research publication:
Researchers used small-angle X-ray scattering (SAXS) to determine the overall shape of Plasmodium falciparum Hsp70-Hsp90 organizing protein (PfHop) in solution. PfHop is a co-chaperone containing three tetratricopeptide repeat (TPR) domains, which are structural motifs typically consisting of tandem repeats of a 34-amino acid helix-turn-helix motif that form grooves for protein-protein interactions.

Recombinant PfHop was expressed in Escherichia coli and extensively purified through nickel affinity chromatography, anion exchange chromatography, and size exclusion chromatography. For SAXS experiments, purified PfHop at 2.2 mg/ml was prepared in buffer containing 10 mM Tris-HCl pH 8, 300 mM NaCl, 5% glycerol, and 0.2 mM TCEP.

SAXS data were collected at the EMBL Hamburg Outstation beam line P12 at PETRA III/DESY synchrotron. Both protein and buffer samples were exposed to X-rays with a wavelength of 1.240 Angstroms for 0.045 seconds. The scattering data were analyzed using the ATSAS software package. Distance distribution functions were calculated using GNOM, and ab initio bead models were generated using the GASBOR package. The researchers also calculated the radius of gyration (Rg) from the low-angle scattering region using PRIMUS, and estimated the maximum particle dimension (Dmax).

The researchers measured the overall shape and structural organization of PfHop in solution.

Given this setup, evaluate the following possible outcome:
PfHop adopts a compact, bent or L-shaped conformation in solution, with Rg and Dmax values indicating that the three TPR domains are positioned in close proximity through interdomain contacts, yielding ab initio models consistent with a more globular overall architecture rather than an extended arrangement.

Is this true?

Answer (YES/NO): NO